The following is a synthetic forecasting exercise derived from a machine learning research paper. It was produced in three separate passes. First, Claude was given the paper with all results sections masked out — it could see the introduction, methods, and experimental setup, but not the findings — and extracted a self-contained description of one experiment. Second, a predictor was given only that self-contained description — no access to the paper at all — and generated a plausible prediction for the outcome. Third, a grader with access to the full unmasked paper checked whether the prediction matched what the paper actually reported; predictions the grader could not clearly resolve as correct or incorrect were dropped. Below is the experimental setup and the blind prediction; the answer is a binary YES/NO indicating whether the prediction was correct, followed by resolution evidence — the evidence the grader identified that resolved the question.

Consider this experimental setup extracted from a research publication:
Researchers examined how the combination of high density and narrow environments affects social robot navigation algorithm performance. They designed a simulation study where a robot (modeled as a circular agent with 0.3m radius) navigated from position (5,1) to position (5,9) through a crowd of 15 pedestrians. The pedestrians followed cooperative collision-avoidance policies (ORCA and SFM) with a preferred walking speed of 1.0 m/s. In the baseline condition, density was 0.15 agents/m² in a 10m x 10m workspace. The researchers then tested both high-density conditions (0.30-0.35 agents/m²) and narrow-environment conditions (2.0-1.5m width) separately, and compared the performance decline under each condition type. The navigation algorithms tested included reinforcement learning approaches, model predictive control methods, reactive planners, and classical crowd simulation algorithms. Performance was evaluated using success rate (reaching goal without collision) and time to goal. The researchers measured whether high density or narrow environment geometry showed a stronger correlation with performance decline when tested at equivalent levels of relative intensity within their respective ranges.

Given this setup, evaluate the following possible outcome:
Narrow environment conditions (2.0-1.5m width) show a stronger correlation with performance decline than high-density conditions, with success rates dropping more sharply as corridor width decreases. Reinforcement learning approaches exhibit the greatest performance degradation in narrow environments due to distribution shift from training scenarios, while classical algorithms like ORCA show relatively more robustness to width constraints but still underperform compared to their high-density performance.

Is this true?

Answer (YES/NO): NO